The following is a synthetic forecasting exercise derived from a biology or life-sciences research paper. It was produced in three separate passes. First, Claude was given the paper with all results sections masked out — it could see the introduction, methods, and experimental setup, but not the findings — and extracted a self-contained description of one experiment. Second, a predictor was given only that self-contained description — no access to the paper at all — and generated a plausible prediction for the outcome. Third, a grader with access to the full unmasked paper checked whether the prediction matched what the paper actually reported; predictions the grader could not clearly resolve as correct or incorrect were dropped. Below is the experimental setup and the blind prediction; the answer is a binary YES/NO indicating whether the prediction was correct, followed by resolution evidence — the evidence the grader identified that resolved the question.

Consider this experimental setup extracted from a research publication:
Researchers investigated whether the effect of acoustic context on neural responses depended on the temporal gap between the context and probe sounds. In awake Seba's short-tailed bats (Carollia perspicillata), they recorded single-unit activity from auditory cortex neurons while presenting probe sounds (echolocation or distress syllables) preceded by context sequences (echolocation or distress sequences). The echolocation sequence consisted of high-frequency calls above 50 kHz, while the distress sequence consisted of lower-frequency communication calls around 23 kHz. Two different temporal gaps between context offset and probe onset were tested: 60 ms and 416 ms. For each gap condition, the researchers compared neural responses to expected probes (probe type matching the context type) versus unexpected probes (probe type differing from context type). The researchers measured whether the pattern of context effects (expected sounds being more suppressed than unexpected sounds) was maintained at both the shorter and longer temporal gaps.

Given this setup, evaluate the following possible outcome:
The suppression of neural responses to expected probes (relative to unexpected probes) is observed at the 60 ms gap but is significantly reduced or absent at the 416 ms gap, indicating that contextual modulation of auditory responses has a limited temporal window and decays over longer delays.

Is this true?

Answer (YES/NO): NO